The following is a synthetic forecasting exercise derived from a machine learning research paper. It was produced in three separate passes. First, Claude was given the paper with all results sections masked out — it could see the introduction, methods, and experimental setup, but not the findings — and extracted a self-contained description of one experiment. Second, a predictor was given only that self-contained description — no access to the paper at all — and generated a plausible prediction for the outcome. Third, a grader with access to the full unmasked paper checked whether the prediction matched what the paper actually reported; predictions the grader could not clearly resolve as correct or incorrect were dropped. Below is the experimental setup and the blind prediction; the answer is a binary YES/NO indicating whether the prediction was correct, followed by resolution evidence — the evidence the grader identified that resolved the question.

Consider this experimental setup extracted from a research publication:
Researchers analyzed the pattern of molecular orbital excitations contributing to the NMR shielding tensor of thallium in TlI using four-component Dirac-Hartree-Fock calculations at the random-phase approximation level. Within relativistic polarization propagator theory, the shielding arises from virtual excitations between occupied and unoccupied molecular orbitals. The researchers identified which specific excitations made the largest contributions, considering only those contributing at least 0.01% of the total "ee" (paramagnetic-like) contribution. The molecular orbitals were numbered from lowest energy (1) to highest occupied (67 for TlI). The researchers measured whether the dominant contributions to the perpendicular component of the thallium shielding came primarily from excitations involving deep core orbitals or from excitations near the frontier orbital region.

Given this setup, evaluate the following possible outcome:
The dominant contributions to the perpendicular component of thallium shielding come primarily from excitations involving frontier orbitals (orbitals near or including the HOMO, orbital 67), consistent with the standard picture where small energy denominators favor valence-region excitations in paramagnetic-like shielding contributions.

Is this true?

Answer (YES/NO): YES